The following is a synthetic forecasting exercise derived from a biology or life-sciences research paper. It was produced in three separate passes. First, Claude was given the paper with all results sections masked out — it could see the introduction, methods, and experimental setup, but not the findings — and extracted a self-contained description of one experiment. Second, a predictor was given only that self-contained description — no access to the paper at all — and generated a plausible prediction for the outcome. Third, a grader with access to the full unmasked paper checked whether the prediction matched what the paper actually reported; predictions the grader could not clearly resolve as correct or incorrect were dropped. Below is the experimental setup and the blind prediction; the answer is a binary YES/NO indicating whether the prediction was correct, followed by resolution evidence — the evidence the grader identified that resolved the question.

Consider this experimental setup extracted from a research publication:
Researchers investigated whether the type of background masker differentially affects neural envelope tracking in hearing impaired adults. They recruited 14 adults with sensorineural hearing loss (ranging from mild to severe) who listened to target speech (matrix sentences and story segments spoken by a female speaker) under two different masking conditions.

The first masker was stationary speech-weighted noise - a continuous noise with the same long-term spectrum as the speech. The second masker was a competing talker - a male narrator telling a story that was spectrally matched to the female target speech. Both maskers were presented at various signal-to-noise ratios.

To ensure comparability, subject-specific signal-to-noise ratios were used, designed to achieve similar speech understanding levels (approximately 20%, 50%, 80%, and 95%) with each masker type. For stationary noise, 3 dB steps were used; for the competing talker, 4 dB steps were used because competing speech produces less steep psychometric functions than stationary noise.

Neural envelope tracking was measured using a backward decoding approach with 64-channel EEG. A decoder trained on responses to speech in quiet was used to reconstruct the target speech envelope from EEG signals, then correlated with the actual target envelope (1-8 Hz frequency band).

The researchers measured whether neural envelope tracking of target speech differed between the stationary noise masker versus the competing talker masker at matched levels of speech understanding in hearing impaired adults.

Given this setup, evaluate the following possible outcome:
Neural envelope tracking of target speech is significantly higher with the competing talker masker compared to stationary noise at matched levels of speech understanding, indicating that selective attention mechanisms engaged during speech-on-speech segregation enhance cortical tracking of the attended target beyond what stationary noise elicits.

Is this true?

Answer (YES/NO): NO